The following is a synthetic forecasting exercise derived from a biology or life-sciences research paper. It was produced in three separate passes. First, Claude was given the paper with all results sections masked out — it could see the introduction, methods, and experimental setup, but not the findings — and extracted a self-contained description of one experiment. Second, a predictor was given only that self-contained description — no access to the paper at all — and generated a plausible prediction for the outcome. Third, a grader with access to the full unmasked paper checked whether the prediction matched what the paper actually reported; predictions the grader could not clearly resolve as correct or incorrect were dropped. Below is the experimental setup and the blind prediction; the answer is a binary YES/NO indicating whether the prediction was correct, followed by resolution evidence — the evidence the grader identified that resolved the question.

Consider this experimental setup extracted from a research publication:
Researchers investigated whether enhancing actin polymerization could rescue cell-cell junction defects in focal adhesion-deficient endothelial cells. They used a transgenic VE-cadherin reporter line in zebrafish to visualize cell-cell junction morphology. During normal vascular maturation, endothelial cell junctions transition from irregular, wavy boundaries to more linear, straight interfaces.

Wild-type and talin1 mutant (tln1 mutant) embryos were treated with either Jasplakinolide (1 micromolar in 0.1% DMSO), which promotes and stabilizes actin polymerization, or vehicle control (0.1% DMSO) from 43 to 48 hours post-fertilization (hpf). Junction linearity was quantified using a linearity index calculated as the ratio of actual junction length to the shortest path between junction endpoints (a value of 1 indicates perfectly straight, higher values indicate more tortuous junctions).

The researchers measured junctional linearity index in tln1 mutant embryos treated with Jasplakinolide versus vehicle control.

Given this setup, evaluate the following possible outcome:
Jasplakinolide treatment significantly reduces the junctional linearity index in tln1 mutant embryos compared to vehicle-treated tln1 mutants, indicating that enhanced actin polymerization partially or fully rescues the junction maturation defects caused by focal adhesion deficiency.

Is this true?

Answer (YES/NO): YES